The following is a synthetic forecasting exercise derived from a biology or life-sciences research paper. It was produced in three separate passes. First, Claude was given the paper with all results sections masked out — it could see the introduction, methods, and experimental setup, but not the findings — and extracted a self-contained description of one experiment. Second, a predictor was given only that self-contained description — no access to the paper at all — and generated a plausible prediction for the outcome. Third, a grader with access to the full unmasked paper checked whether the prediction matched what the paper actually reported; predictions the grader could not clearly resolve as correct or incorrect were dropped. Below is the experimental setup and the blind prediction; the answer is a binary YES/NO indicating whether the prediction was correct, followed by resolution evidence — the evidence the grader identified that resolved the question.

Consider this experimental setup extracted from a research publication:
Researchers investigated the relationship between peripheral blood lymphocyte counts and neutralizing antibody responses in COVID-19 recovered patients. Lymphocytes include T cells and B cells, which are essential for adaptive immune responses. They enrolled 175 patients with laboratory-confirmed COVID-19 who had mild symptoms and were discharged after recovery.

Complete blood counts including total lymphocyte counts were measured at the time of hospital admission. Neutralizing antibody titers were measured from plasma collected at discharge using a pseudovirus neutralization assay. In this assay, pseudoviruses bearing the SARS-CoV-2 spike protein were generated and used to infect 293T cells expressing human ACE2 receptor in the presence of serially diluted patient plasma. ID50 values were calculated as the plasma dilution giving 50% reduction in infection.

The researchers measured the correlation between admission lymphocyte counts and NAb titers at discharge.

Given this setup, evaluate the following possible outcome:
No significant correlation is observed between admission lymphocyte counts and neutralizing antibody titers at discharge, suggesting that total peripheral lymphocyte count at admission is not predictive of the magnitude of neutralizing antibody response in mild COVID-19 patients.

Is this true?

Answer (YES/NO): NO